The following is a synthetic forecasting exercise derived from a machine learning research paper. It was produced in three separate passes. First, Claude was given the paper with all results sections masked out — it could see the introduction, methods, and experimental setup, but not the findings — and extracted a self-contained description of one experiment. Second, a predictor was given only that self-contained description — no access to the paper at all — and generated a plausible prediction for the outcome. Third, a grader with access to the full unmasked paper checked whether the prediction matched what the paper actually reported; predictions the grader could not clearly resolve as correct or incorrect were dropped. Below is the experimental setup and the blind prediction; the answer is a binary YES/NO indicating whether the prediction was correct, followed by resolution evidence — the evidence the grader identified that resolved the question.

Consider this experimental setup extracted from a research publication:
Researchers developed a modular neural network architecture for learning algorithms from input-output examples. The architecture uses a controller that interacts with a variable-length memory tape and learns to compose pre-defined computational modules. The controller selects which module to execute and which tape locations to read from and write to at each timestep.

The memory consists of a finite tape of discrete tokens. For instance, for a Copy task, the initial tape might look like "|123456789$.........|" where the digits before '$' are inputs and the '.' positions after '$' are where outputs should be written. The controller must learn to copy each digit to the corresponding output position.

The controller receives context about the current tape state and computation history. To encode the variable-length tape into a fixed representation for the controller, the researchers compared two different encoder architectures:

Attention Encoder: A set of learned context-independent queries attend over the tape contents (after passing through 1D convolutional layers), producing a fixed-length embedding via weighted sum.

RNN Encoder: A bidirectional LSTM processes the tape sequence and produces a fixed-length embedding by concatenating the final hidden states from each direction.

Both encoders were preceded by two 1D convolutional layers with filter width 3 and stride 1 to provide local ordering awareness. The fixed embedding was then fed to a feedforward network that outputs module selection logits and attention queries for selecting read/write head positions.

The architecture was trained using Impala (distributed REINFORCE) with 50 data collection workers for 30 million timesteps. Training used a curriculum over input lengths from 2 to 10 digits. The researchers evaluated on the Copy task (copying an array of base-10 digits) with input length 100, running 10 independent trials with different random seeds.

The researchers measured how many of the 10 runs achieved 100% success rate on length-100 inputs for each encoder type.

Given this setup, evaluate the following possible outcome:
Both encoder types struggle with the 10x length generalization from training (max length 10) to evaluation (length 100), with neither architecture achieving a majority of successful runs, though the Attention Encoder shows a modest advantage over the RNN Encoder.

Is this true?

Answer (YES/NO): NO